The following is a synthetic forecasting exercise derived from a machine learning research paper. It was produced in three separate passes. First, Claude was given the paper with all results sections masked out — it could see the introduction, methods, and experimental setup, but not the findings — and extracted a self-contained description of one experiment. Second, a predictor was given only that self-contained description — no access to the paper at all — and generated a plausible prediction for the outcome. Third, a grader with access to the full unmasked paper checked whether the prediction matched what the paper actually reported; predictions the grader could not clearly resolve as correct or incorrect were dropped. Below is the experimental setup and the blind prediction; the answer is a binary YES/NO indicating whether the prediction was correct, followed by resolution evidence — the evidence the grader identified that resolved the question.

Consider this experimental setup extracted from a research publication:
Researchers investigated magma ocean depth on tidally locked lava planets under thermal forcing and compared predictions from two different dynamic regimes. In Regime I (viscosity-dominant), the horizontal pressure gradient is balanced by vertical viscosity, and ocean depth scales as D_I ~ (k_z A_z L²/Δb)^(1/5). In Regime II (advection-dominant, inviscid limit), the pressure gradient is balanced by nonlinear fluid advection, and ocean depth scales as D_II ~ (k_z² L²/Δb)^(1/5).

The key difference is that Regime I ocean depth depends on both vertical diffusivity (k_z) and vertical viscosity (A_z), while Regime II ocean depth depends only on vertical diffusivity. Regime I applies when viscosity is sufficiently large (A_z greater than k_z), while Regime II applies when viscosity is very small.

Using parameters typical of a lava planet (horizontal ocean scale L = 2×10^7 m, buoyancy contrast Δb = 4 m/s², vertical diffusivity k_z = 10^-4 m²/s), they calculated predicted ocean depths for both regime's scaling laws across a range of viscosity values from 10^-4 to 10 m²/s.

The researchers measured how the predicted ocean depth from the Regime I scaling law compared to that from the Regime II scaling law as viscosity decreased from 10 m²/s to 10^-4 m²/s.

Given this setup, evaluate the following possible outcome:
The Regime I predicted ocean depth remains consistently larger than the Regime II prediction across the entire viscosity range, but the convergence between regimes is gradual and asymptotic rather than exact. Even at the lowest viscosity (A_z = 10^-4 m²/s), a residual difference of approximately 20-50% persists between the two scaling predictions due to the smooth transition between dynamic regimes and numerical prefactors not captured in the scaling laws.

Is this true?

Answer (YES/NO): NO